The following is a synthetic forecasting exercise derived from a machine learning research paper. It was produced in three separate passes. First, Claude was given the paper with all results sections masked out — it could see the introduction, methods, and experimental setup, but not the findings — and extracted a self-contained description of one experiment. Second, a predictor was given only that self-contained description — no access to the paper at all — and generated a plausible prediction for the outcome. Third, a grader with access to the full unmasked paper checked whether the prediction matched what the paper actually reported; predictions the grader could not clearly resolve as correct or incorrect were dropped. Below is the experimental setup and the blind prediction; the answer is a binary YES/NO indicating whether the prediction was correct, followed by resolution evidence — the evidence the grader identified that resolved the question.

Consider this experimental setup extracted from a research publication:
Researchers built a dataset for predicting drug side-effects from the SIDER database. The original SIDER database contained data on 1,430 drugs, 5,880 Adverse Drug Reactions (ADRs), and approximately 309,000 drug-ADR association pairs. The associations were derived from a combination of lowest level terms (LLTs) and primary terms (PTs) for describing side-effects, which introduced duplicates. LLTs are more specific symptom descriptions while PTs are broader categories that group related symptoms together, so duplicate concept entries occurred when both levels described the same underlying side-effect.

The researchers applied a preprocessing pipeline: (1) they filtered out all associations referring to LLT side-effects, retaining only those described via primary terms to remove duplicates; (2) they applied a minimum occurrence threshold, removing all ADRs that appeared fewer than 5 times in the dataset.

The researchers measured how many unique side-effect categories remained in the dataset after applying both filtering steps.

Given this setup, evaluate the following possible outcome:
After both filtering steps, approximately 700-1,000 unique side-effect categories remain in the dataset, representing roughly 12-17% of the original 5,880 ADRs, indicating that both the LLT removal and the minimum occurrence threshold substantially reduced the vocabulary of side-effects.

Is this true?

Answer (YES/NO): NO